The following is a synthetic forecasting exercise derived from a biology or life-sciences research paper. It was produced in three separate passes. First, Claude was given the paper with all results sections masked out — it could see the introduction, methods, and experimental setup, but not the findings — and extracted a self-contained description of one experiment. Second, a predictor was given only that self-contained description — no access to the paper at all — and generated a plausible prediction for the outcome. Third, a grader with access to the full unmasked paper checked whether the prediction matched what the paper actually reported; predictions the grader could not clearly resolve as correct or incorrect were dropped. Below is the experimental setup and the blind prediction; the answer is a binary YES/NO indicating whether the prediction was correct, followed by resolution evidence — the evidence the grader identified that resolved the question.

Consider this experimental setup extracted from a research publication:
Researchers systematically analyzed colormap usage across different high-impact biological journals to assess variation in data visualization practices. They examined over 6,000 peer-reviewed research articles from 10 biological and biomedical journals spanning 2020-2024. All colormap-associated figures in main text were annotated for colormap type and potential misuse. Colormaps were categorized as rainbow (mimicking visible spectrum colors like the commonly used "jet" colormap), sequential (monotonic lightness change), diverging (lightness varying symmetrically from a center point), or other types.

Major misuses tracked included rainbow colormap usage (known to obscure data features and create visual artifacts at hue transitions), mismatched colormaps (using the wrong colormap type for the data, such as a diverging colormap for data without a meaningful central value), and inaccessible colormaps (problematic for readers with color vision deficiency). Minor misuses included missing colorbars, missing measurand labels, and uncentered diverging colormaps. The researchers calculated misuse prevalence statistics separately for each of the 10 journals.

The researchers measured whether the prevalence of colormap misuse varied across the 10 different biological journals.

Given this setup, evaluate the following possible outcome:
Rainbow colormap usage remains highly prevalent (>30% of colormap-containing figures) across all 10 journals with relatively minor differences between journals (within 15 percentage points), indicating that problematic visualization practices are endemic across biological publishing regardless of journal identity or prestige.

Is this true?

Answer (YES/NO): NO